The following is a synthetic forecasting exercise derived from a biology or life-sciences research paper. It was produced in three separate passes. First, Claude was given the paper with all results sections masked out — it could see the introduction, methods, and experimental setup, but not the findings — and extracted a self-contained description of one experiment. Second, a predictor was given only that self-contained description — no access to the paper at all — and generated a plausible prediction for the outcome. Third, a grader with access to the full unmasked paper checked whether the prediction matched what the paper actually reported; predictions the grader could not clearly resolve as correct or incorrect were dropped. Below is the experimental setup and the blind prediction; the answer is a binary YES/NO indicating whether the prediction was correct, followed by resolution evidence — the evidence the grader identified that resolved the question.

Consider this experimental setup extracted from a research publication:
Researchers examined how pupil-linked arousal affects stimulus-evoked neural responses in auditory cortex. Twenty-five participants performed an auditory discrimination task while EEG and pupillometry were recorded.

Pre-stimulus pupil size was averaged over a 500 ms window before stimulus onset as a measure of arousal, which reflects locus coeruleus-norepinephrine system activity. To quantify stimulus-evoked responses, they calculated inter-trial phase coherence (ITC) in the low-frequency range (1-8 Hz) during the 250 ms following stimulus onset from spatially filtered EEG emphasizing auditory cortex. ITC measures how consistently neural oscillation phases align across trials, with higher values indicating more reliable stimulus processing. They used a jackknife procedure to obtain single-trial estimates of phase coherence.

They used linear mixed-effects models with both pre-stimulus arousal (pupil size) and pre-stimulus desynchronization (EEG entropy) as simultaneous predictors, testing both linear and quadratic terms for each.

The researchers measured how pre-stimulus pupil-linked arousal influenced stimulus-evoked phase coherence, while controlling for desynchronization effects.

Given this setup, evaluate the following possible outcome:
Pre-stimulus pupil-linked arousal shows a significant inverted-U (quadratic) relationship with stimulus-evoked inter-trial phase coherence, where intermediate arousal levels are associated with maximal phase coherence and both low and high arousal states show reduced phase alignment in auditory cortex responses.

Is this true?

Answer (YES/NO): NO